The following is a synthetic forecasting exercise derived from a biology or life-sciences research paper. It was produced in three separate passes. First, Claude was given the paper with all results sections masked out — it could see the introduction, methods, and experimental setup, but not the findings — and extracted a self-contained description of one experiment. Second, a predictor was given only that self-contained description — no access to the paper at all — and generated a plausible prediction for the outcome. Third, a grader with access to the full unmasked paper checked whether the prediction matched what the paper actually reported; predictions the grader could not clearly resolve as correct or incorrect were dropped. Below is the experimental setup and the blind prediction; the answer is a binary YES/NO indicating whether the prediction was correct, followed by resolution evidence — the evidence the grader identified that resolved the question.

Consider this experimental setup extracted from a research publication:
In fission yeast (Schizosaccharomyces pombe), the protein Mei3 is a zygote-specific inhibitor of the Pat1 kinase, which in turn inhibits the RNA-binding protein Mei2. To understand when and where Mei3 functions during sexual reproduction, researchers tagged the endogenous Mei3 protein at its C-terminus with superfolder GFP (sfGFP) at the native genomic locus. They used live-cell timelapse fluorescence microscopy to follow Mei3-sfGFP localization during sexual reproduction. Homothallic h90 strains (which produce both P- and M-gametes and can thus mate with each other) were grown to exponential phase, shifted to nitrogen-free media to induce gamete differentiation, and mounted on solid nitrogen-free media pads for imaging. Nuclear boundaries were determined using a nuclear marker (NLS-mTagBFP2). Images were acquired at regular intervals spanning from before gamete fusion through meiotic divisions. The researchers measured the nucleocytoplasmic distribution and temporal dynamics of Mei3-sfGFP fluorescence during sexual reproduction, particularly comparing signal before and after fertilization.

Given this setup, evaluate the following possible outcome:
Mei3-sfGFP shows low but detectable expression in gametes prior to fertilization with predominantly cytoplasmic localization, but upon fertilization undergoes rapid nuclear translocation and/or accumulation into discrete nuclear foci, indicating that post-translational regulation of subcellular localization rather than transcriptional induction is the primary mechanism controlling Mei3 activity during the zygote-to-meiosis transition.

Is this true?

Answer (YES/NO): NO